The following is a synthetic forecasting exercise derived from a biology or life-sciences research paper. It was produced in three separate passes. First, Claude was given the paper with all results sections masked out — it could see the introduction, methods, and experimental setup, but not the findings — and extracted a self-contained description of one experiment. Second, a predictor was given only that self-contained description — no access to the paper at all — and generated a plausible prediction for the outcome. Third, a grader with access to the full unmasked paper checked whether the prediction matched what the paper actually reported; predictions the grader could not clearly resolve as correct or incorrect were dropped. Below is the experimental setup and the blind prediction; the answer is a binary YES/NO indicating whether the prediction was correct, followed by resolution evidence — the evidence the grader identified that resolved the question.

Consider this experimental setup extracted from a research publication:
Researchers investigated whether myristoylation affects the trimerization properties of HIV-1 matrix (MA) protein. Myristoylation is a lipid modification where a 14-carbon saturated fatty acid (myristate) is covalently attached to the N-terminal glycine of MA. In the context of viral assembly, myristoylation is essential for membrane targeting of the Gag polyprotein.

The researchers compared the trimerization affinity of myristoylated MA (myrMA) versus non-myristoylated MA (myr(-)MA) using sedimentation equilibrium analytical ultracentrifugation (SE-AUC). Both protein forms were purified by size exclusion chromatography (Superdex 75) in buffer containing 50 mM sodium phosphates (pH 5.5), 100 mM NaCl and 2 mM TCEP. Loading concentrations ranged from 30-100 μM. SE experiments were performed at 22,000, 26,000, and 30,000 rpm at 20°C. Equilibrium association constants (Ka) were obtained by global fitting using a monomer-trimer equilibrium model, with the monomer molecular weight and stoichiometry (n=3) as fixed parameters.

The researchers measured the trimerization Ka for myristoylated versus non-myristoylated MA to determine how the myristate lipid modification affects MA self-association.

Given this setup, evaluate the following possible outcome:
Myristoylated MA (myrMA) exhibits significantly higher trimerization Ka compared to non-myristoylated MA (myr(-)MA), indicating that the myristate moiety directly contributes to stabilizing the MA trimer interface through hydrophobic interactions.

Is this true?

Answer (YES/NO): NO